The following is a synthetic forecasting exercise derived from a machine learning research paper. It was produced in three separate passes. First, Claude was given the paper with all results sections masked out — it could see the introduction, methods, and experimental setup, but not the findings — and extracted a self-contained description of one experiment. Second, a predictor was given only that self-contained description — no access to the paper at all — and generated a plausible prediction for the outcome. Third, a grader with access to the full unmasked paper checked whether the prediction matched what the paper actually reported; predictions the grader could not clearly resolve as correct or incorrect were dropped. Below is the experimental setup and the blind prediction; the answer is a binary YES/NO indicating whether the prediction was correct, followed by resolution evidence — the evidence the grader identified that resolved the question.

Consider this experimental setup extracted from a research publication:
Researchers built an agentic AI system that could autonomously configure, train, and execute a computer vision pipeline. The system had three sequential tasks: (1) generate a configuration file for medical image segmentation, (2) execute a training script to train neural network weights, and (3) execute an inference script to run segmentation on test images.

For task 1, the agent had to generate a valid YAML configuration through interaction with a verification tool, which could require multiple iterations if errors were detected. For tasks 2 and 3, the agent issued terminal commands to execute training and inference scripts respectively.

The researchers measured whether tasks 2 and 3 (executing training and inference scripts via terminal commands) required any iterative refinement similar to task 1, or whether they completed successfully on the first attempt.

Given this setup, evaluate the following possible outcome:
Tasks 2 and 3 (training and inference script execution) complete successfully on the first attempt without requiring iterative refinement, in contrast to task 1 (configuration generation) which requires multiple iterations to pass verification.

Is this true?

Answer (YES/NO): YES